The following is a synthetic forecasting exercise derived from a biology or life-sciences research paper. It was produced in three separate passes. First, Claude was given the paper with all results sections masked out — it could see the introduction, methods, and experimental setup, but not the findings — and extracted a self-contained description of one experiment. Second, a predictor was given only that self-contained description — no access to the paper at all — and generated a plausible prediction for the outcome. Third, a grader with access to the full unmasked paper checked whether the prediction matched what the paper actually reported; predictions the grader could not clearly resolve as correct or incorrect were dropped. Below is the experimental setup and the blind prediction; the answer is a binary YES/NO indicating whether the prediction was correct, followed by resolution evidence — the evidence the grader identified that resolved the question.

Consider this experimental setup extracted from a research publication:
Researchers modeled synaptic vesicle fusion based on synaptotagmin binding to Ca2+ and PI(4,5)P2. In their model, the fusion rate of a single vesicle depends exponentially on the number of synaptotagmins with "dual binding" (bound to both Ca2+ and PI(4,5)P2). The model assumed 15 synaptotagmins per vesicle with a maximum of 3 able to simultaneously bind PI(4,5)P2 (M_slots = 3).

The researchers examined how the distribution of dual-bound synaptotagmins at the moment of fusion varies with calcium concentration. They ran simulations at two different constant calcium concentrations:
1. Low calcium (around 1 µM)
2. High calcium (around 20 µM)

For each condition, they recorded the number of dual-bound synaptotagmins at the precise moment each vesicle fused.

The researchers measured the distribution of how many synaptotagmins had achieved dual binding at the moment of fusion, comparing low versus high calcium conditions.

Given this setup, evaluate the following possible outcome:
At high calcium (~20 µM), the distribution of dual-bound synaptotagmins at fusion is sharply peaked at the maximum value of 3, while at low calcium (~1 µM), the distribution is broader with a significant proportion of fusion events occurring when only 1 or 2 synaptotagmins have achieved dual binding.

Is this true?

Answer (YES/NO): YES